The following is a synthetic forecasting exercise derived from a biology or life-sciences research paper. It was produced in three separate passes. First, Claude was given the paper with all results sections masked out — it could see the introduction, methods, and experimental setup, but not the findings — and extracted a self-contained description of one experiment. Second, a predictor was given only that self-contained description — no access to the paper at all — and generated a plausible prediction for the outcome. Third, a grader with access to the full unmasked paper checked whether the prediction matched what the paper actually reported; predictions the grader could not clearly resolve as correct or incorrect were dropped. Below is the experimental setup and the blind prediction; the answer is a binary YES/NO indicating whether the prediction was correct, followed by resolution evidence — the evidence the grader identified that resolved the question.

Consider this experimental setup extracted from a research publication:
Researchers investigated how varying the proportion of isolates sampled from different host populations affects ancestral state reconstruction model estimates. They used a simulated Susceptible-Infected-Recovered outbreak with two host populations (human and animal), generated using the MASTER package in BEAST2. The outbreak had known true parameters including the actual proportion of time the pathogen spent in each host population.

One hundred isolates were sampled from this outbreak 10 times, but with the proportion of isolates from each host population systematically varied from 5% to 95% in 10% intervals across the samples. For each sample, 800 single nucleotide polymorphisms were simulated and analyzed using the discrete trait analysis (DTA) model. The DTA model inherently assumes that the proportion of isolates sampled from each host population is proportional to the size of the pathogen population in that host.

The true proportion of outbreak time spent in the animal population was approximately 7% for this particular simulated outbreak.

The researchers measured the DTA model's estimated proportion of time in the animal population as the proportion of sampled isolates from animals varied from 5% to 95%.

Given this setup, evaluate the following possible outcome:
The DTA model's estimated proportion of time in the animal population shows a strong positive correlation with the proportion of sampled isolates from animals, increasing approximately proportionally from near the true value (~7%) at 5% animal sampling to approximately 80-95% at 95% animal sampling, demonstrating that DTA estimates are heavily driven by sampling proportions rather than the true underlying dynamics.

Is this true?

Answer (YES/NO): NO